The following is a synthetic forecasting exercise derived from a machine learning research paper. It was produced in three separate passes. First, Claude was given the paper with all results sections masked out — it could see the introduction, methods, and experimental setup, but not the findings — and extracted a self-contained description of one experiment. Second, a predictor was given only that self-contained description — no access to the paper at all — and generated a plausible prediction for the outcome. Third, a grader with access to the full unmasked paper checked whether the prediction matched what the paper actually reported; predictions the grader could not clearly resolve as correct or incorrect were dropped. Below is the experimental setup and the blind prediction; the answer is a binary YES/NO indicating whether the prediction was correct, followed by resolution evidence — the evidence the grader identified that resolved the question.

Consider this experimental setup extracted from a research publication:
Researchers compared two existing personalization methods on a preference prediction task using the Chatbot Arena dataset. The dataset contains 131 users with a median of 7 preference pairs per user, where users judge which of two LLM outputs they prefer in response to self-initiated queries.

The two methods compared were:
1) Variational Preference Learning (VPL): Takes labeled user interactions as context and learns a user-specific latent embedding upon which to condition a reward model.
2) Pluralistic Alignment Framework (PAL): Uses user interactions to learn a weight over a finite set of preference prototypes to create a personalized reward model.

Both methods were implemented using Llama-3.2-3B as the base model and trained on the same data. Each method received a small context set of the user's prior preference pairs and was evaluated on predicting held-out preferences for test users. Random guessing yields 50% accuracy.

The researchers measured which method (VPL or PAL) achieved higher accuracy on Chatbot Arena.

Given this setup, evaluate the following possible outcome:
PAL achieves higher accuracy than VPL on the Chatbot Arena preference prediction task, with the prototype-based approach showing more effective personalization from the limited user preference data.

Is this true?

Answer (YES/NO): YES